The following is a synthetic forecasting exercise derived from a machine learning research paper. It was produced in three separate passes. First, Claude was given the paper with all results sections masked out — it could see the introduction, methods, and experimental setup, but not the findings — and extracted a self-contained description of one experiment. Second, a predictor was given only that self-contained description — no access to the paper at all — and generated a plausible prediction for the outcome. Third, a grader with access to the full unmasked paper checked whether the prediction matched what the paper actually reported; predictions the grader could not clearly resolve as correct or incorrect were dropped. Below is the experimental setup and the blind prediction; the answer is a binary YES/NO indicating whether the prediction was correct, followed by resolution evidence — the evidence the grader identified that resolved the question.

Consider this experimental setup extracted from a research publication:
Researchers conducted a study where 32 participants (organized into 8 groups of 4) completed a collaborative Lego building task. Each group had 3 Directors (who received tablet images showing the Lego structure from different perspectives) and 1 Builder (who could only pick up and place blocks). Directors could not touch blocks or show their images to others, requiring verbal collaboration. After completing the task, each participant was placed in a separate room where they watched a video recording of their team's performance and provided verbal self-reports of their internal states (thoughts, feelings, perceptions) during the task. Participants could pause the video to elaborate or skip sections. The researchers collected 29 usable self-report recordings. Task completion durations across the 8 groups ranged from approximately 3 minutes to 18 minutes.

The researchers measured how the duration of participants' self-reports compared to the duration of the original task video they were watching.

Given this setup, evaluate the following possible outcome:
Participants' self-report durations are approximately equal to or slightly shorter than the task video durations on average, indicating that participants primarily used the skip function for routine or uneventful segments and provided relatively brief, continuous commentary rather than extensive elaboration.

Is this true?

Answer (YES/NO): NO